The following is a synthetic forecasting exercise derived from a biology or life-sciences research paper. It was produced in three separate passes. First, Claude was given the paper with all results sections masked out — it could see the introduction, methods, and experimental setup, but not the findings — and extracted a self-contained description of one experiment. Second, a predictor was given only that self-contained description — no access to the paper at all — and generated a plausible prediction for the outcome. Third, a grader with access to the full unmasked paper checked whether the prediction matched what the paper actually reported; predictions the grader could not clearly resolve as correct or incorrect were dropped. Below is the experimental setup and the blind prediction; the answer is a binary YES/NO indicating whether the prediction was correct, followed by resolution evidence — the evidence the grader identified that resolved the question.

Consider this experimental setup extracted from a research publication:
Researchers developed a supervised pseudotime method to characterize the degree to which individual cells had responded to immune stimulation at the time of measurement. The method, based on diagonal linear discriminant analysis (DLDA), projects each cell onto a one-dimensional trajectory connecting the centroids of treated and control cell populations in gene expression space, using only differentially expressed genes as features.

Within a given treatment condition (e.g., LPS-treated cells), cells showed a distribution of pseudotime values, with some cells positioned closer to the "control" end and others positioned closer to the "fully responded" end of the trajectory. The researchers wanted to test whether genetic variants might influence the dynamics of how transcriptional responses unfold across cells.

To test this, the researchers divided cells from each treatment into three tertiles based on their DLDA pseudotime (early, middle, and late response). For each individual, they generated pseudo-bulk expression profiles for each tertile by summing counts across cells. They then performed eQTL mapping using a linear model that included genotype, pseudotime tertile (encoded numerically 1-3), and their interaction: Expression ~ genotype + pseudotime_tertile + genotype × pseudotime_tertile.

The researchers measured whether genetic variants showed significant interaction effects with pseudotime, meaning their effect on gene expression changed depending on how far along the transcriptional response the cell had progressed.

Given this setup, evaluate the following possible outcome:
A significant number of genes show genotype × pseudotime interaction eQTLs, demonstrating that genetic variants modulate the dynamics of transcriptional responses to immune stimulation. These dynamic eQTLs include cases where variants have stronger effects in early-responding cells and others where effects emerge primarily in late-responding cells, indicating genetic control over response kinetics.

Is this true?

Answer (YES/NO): YES